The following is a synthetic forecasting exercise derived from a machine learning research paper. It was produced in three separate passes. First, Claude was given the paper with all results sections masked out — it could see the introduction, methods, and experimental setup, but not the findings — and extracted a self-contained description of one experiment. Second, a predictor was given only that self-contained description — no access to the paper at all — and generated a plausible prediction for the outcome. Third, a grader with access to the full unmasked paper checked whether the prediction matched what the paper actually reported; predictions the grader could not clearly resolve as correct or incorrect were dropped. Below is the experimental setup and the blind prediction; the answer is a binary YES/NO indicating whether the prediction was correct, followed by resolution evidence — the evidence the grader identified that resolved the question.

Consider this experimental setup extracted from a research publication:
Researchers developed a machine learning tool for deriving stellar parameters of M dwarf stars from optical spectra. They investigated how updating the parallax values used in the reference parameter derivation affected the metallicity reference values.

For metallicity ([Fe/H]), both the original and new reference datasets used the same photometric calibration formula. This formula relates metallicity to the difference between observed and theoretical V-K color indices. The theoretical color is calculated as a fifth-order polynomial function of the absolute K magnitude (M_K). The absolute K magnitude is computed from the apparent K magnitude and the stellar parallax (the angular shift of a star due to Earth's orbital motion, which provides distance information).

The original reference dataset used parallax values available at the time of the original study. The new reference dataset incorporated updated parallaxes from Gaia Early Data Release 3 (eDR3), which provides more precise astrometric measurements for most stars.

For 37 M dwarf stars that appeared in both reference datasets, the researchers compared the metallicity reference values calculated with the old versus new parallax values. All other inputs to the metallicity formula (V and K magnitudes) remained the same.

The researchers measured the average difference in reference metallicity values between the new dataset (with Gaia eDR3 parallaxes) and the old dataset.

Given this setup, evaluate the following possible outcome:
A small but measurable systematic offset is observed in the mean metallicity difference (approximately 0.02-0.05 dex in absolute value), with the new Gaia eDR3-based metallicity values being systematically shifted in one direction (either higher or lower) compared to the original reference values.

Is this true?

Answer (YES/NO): NO